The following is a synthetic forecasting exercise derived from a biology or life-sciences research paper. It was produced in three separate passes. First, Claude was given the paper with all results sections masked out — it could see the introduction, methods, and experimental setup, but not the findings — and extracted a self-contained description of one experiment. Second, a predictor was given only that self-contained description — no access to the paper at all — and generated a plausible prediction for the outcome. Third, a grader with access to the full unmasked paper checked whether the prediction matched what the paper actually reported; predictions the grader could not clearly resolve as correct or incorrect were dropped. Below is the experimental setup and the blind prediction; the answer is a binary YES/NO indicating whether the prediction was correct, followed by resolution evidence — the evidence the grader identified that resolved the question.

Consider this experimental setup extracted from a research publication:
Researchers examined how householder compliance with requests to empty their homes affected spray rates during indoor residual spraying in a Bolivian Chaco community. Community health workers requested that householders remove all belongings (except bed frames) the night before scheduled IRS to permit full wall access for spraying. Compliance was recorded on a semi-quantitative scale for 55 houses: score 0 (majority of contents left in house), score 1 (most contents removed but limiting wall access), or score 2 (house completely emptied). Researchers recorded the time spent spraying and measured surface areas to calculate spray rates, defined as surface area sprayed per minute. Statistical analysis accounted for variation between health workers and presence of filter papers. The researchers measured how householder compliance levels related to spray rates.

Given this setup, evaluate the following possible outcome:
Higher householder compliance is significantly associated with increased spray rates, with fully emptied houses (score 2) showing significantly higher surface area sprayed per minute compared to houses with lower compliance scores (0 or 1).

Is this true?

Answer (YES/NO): NO